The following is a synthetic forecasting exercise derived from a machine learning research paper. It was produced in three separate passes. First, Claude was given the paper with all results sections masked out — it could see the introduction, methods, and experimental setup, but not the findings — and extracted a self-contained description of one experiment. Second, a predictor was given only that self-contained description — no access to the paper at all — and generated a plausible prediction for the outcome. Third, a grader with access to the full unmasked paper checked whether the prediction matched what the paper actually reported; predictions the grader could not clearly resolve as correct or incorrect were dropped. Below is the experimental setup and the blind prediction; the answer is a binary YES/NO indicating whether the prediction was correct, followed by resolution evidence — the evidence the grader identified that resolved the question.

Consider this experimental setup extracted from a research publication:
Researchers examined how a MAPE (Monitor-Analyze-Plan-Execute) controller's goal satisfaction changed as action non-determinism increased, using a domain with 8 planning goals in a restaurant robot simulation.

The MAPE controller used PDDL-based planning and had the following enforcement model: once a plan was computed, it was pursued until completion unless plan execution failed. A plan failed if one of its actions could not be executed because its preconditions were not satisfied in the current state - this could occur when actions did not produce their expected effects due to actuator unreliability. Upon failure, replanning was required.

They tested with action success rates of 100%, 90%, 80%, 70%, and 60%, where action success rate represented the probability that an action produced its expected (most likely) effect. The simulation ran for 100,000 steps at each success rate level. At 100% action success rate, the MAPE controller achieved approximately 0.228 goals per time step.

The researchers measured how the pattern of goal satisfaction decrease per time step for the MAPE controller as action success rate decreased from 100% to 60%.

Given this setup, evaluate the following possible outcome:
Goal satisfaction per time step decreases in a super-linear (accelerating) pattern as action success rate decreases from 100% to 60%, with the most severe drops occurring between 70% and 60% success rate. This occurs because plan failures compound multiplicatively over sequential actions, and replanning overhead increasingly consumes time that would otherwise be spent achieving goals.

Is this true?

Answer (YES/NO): NO